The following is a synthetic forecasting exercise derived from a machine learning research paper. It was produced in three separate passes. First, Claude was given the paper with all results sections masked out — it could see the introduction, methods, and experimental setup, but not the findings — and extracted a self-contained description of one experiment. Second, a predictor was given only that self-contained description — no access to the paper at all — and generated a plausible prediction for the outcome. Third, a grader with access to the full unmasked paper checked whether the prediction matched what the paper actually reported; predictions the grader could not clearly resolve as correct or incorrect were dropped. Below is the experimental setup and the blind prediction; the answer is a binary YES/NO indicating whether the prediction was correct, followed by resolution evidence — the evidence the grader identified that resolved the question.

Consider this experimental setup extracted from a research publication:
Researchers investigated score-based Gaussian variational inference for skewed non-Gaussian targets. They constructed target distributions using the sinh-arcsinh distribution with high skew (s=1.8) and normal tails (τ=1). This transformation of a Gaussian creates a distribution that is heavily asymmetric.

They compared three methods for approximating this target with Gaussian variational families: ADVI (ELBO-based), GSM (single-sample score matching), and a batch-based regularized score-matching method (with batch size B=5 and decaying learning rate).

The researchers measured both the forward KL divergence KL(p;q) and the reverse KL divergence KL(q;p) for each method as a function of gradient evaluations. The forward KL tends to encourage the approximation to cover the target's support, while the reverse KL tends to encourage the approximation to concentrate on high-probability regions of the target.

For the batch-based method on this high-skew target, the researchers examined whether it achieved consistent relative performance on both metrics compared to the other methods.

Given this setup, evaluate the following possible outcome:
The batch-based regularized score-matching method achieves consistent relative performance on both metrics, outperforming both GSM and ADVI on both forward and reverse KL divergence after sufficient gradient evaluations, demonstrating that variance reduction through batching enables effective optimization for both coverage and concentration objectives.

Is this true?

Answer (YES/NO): NO